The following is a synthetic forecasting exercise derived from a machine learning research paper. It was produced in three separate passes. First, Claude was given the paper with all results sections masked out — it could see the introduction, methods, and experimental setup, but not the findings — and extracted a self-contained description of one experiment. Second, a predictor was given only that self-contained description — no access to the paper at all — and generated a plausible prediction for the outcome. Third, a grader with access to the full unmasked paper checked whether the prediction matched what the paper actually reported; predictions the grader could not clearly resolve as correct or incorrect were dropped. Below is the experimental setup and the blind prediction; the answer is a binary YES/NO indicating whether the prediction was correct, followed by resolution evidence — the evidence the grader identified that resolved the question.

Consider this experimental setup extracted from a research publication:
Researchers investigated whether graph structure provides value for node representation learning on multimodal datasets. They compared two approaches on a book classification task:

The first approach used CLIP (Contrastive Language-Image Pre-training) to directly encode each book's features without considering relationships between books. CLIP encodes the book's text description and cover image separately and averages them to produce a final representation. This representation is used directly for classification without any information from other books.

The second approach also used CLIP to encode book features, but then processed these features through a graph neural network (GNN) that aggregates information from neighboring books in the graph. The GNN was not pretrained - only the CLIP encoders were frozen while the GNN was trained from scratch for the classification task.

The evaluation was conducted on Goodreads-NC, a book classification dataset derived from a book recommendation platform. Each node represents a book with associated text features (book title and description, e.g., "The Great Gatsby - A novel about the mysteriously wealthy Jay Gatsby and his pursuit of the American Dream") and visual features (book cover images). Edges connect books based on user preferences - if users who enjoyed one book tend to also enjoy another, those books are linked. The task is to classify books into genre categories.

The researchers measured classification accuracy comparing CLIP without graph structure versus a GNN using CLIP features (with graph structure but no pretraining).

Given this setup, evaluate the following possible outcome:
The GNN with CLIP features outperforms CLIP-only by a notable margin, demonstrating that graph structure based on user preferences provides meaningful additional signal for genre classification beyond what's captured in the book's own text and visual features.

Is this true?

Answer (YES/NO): NO